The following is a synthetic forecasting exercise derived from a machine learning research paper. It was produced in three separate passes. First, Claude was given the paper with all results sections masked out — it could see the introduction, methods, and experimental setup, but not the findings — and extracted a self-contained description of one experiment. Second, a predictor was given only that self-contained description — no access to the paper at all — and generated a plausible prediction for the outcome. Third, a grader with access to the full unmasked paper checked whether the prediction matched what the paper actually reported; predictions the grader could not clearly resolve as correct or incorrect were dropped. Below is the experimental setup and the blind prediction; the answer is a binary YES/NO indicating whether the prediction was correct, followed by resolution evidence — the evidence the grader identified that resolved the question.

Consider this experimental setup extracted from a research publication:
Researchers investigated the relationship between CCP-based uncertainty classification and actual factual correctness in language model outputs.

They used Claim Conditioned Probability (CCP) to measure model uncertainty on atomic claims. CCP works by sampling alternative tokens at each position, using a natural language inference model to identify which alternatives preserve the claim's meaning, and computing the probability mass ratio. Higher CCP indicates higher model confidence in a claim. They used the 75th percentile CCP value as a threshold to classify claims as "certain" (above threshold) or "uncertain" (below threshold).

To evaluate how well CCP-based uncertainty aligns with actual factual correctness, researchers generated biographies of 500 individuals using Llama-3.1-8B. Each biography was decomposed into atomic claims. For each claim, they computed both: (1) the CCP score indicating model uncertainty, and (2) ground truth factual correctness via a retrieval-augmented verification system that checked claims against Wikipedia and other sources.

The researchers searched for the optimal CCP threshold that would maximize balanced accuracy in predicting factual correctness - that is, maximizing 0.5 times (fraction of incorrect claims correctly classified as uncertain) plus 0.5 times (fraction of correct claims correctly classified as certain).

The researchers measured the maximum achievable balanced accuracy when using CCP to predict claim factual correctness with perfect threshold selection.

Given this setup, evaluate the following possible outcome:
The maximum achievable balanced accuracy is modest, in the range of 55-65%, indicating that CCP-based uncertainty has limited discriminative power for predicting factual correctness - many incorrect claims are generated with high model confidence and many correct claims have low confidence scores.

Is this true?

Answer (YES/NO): YES